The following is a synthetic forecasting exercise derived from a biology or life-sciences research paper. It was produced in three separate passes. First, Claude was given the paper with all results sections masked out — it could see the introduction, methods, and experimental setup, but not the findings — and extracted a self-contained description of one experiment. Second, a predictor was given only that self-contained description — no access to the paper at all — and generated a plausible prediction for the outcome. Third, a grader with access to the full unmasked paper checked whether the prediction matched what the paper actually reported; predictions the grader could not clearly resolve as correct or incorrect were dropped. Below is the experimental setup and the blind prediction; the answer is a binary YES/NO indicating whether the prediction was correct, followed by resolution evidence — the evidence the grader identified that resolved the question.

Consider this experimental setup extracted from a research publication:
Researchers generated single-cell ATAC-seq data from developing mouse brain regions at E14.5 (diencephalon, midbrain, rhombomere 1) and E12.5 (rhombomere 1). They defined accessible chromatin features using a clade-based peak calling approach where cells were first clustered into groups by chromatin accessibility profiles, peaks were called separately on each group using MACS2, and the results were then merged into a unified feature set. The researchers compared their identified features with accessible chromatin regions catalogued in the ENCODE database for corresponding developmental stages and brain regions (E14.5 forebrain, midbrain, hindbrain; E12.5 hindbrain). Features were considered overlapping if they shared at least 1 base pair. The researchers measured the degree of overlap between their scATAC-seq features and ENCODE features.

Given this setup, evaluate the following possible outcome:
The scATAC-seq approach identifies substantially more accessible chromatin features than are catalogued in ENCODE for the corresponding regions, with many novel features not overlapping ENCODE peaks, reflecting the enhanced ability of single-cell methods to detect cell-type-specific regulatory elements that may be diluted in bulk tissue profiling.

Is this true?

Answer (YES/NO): YES